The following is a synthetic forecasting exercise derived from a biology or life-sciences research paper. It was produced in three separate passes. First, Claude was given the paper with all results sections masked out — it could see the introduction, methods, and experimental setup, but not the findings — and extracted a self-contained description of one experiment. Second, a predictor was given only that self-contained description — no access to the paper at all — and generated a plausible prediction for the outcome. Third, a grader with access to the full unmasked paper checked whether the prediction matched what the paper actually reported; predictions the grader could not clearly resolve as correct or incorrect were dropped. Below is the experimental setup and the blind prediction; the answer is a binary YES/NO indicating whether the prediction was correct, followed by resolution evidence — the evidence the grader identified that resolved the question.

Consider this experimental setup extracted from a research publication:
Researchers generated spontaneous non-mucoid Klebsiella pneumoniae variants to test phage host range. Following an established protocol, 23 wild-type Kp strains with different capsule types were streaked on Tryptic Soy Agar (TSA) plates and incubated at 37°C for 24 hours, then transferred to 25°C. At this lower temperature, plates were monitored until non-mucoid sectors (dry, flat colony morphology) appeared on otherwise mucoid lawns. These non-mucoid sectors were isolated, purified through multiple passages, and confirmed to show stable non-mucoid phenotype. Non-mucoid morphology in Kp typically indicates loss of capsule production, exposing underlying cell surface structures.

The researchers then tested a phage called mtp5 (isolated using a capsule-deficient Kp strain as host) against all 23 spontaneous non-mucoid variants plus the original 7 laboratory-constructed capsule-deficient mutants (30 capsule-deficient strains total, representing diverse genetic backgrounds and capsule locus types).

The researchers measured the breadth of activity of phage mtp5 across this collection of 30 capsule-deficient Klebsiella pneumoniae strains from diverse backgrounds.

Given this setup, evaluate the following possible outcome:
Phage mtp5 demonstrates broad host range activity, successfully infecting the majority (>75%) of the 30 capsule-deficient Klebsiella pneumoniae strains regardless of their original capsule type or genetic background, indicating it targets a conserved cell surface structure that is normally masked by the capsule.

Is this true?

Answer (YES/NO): YES